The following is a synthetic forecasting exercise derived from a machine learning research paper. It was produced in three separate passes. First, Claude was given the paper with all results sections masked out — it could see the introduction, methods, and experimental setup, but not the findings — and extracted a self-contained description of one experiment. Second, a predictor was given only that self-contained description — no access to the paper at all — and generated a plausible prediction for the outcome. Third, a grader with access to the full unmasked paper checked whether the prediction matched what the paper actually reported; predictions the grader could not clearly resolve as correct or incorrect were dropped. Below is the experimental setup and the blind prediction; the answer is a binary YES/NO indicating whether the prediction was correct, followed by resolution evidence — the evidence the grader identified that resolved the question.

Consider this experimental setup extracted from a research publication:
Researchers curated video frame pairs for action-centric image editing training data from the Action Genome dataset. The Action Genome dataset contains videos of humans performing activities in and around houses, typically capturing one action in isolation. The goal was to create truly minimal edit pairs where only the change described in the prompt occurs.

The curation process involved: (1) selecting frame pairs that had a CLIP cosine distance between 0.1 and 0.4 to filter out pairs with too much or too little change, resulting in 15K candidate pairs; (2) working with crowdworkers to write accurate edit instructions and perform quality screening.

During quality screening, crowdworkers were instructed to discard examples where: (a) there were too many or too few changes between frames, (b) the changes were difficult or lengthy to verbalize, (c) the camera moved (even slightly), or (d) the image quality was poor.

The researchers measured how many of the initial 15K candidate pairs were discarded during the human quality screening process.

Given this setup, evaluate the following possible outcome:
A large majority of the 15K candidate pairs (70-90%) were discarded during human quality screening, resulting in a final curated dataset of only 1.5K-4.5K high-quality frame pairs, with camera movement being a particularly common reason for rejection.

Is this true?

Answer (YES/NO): NO